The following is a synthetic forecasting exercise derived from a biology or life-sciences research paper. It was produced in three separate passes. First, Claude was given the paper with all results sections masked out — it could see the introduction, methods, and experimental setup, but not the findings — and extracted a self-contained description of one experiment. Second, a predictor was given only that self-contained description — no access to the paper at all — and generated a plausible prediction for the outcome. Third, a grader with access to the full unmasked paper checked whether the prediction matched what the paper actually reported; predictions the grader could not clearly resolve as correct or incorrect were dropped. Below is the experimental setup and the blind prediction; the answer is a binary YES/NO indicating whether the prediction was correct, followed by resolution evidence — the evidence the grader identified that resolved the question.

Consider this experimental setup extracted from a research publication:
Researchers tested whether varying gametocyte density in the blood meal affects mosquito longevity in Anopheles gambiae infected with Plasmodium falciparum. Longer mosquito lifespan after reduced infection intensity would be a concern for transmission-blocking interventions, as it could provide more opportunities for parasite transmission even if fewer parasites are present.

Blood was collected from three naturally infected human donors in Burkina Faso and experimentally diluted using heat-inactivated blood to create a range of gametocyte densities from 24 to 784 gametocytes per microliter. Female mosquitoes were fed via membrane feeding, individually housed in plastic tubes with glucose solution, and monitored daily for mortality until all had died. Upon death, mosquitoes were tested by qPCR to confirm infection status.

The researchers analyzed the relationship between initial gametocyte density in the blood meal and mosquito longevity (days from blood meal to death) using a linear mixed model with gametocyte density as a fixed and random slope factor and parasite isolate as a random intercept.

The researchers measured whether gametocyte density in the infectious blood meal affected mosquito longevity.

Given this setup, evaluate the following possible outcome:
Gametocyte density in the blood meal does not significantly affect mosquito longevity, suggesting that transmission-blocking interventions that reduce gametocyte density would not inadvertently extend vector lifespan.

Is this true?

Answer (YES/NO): YES